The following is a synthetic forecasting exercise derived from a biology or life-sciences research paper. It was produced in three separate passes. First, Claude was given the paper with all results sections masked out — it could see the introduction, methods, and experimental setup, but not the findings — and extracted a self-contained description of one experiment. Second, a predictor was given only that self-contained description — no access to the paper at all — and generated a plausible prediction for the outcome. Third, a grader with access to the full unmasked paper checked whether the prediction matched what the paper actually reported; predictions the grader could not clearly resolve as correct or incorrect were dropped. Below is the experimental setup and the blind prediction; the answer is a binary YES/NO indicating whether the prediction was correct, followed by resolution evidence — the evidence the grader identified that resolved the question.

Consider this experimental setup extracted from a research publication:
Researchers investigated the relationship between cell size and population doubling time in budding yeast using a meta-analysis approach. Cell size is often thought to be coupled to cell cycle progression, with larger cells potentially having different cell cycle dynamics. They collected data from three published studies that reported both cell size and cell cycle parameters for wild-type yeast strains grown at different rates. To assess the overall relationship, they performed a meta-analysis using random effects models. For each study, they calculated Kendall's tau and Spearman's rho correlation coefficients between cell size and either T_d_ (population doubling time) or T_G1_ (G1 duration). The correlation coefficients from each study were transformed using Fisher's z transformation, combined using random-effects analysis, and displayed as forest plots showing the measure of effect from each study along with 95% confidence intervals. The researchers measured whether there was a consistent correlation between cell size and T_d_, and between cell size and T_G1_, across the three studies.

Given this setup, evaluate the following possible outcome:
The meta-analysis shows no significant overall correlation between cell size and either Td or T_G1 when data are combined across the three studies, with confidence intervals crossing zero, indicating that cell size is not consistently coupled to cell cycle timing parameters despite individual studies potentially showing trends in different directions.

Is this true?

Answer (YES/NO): YES